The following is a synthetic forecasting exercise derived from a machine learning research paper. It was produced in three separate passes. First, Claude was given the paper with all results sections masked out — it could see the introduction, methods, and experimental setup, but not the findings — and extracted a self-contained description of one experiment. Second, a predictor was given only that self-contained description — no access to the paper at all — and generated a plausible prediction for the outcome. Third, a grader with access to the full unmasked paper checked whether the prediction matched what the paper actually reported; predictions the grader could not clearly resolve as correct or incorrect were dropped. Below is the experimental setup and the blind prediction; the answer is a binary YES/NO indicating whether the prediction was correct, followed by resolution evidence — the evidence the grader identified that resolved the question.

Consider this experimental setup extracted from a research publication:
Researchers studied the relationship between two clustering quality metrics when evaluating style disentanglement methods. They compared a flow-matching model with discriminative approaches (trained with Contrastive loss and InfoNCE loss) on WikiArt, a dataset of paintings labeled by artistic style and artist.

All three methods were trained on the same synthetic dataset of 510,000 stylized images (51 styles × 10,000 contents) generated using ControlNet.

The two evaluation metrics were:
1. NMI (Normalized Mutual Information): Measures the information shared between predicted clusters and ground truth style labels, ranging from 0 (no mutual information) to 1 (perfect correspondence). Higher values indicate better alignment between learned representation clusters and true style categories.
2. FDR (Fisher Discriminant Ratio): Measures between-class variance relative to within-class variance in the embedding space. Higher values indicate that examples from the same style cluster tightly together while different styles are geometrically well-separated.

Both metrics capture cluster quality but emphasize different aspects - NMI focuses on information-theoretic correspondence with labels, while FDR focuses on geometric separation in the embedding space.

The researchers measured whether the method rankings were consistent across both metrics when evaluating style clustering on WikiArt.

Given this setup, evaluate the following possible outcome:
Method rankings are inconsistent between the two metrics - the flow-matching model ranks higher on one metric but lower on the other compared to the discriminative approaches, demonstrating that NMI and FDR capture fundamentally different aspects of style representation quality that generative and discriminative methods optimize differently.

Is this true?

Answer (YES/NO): YES